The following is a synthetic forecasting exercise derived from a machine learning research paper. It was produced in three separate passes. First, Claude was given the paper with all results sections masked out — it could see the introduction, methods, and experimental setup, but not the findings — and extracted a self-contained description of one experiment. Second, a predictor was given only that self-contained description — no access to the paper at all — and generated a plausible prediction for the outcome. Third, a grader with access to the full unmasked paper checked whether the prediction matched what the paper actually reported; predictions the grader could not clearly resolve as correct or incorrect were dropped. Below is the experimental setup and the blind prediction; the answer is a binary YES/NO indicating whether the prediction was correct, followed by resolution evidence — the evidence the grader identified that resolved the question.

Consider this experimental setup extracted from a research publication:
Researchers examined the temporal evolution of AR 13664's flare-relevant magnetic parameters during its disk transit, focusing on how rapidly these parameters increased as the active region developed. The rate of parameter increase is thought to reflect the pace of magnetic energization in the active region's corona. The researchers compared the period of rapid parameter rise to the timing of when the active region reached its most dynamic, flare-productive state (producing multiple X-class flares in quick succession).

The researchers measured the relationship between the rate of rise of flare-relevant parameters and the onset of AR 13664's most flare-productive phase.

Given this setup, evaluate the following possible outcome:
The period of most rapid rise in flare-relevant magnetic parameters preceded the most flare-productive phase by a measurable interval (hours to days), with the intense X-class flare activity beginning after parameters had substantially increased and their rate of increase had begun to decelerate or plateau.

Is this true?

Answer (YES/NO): YES